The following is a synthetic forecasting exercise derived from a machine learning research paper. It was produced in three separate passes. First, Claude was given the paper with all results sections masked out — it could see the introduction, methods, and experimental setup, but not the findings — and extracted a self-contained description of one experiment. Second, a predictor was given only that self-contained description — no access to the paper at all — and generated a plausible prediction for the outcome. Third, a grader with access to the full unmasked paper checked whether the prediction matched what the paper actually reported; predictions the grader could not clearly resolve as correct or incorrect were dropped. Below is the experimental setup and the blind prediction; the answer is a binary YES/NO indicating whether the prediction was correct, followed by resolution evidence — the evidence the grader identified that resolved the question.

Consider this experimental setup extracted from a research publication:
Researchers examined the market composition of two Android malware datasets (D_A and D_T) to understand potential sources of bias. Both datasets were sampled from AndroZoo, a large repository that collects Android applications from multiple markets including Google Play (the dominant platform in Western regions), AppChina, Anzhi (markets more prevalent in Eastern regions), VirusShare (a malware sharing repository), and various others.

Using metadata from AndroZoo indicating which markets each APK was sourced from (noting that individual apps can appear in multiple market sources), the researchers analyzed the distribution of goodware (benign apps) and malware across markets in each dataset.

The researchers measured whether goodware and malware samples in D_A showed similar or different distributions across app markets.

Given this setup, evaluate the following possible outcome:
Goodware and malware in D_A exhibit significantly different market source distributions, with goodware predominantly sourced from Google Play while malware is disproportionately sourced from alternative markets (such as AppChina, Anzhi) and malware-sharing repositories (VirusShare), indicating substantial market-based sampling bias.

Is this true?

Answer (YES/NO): YES